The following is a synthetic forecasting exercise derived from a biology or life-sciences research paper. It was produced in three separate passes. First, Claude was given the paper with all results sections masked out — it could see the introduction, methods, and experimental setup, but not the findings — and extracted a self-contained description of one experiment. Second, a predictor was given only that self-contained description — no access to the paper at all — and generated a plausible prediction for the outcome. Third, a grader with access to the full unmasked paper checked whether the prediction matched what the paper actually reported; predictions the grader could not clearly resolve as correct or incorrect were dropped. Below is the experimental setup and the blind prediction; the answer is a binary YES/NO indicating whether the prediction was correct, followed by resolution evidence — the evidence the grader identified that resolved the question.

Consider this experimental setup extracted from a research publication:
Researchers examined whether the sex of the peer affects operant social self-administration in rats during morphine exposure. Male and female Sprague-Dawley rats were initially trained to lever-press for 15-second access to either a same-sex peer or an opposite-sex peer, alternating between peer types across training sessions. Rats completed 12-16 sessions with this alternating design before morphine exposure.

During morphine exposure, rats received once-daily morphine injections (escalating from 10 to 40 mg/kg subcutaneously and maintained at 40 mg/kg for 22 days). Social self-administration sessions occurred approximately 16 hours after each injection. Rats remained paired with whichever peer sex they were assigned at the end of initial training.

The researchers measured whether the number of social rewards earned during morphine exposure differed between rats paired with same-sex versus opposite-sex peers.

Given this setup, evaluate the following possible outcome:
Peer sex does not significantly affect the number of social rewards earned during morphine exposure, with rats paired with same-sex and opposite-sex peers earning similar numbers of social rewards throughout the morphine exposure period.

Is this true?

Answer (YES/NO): YES